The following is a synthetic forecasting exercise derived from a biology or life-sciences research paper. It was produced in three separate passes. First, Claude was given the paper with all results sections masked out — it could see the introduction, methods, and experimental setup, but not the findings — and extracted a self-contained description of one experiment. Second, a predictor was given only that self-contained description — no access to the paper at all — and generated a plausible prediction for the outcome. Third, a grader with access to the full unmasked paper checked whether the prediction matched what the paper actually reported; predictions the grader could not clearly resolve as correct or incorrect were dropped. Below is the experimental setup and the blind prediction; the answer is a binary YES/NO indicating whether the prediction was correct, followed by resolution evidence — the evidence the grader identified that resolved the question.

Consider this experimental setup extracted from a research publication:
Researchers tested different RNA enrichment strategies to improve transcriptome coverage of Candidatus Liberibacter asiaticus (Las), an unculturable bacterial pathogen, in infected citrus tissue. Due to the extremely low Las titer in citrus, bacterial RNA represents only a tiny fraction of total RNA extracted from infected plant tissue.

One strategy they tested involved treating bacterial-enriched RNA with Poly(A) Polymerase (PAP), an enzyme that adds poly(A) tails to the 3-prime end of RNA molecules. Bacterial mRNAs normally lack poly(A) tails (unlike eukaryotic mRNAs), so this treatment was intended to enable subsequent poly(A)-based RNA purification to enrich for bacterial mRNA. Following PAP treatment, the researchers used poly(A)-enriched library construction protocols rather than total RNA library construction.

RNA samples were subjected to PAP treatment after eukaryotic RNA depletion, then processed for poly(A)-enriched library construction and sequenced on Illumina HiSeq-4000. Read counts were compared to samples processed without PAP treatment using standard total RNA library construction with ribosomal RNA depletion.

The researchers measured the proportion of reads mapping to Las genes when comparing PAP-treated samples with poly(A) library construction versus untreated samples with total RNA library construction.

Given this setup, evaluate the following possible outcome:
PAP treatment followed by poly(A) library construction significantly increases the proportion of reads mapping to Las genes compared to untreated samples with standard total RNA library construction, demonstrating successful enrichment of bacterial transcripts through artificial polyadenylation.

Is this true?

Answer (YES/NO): NO